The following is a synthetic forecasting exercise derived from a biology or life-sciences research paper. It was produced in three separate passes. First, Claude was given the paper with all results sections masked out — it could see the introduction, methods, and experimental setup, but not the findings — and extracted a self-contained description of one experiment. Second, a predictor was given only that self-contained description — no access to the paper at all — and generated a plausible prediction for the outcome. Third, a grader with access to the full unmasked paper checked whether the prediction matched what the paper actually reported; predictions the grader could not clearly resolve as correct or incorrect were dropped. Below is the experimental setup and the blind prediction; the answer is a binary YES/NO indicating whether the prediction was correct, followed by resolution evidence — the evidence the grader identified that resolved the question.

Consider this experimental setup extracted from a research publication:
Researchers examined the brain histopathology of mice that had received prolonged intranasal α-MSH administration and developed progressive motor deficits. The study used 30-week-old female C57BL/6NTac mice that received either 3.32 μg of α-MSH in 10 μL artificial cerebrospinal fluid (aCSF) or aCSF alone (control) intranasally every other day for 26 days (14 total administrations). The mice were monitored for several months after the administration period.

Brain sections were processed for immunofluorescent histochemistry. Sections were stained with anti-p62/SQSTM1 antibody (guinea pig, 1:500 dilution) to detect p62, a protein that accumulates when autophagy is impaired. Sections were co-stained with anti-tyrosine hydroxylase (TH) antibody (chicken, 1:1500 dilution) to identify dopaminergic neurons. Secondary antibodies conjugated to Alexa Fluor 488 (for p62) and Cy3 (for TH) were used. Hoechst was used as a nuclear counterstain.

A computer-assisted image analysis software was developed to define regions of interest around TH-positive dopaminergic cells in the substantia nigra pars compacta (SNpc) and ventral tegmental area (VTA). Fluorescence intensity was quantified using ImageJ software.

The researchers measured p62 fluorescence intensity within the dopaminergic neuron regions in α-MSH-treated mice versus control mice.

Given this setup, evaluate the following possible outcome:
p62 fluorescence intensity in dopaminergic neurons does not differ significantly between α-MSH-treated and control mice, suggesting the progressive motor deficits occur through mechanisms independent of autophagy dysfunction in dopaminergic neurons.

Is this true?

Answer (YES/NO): NO